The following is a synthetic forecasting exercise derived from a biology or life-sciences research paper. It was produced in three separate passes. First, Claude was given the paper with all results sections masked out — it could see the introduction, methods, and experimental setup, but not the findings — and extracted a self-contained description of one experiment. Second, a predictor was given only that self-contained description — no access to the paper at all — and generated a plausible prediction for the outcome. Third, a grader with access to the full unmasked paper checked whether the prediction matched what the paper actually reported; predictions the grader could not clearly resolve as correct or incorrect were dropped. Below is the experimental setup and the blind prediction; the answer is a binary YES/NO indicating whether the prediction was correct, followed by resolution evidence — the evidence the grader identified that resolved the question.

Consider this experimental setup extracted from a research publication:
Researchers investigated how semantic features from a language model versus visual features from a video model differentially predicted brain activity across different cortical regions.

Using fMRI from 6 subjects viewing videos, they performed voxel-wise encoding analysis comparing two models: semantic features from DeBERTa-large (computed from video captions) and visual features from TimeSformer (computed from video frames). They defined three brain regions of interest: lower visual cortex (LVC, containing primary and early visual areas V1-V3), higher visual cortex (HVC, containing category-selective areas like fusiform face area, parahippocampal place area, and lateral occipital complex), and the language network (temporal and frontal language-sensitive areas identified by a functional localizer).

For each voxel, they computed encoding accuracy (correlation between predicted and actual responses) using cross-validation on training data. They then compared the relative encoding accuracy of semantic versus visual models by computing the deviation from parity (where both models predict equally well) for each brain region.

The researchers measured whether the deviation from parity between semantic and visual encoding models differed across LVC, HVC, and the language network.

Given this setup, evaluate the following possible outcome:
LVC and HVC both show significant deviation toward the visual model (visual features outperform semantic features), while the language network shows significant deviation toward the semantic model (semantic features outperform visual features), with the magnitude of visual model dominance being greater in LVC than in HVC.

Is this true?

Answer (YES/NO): NO